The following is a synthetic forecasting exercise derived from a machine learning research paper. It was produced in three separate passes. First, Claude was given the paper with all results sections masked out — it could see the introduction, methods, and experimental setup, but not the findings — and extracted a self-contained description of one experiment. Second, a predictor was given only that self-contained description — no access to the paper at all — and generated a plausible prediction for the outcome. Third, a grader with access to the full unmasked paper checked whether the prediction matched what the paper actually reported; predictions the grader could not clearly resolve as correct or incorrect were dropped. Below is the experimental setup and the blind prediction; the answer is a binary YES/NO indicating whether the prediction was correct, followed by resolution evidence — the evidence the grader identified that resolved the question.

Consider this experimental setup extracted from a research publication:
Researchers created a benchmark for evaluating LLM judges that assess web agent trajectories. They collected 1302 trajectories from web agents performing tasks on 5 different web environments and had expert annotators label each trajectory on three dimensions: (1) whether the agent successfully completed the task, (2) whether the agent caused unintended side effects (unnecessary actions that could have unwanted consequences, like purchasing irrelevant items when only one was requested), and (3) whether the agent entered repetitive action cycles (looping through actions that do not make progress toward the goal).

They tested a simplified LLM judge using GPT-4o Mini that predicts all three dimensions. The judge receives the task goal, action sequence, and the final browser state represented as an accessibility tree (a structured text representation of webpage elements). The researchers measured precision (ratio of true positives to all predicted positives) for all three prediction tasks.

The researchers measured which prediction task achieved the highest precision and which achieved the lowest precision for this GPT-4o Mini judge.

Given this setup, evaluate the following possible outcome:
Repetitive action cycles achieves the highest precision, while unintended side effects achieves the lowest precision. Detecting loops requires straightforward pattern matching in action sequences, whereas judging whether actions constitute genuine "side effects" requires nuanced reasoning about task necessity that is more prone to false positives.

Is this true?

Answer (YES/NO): YES